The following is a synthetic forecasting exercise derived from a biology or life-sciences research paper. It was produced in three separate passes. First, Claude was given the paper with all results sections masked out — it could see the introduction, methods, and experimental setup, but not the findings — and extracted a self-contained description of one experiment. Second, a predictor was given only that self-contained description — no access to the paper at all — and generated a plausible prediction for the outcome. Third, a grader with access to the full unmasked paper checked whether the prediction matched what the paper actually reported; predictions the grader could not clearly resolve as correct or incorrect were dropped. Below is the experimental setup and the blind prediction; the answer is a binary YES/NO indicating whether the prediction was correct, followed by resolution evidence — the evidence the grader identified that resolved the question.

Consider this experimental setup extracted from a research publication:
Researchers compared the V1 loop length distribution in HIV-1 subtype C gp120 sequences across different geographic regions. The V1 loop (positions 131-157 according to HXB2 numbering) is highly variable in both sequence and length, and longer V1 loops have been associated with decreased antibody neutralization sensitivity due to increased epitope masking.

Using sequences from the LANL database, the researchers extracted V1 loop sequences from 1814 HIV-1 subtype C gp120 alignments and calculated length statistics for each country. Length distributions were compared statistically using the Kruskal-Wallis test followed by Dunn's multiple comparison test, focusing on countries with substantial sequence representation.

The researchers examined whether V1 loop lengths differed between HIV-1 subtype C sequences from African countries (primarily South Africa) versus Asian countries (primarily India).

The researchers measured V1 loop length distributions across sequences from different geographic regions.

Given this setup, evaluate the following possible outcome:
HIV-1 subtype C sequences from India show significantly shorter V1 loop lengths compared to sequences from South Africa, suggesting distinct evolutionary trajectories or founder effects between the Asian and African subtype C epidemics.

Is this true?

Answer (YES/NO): NO